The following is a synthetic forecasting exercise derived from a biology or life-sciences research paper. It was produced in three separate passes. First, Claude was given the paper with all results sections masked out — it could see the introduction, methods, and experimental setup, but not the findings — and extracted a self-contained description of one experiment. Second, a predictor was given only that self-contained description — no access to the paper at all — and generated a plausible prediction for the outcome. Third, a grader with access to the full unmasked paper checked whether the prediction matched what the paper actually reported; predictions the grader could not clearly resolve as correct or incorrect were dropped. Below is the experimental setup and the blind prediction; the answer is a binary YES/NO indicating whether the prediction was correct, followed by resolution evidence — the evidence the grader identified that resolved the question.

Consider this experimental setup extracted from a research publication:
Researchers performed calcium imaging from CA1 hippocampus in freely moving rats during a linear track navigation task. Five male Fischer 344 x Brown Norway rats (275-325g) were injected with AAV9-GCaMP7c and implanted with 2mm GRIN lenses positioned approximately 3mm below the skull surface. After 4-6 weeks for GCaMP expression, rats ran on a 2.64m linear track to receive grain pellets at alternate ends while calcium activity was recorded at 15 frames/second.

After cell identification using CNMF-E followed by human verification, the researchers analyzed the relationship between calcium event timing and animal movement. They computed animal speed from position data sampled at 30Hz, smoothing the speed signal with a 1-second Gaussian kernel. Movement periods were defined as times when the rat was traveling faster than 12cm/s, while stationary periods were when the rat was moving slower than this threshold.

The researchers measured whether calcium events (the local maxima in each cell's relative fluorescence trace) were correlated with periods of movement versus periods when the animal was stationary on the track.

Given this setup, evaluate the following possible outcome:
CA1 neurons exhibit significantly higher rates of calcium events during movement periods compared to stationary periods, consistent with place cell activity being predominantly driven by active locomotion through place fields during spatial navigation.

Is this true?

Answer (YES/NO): YES